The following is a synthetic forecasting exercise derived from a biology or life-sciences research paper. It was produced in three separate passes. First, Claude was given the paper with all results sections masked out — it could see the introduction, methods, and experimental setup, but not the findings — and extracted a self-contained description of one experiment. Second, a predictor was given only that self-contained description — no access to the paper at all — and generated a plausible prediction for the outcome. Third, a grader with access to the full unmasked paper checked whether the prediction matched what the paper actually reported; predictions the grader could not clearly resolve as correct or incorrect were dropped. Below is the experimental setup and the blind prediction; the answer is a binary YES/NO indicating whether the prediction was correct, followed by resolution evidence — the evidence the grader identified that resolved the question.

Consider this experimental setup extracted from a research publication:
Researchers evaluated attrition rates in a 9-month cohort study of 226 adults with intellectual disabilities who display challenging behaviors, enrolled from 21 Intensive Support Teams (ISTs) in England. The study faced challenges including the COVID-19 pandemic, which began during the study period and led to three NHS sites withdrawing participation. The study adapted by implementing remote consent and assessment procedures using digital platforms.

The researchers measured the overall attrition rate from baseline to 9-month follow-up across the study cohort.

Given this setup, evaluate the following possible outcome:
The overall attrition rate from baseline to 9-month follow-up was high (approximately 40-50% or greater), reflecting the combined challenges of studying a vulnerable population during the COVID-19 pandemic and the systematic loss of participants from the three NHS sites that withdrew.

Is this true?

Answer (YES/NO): NO